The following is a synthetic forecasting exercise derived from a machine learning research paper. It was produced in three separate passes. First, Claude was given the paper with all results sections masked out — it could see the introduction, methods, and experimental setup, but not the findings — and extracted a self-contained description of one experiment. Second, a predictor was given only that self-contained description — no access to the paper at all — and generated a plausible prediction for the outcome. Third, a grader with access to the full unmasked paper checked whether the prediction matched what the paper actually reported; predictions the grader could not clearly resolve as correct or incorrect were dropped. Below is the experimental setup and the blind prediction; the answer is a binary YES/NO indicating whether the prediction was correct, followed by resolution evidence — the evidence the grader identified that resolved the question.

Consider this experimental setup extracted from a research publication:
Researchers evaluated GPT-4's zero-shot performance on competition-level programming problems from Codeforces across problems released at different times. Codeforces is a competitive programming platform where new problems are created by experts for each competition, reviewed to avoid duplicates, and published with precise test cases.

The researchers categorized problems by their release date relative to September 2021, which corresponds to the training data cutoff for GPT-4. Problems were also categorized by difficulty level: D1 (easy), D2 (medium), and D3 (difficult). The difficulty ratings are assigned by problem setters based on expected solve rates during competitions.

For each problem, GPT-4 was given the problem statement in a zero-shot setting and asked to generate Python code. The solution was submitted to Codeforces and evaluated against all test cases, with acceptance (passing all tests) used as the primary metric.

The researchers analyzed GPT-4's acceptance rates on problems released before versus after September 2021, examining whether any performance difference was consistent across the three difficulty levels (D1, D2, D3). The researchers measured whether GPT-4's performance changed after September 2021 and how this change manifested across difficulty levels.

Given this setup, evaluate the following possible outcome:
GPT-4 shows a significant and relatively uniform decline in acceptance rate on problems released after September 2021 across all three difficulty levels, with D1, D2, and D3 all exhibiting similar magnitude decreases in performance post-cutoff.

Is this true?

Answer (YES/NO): NO